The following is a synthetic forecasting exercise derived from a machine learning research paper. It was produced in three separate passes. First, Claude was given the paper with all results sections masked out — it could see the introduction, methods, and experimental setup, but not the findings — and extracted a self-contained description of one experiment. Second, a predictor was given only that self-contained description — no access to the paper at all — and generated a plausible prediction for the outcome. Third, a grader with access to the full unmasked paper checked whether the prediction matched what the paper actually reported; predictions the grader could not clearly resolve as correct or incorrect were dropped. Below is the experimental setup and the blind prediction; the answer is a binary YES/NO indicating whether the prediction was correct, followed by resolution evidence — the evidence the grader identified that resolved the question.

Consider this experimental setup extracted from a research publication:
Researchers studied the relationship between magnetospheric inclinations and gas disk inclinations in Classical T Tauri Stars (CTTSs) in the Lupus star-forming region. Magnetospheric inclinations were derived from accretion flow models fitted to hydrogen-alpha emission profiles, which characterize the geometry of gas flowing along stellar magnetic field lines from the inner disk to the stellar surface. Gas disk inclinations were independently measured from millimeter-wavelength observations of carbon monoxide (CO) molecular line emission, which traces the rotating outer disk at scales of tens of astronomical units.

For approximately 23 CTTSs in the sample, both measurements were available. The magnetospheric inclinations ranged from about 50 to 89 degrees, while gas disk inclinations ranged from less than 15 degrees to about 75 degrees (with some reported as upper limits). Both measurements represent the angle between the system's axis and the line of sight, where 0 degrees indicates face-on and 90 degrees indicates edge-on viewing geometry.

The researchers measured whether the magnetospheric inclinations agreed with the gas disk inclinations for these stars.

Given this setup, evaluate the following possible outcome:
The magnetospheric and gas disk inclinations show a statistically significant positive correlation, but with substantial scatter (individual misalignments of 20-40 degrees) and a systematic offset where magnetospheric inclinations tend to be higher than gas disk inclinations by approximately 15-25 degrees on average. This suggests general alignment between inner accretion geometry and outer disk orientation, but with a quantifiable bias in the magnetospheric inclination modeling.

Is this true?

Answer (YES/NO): NO